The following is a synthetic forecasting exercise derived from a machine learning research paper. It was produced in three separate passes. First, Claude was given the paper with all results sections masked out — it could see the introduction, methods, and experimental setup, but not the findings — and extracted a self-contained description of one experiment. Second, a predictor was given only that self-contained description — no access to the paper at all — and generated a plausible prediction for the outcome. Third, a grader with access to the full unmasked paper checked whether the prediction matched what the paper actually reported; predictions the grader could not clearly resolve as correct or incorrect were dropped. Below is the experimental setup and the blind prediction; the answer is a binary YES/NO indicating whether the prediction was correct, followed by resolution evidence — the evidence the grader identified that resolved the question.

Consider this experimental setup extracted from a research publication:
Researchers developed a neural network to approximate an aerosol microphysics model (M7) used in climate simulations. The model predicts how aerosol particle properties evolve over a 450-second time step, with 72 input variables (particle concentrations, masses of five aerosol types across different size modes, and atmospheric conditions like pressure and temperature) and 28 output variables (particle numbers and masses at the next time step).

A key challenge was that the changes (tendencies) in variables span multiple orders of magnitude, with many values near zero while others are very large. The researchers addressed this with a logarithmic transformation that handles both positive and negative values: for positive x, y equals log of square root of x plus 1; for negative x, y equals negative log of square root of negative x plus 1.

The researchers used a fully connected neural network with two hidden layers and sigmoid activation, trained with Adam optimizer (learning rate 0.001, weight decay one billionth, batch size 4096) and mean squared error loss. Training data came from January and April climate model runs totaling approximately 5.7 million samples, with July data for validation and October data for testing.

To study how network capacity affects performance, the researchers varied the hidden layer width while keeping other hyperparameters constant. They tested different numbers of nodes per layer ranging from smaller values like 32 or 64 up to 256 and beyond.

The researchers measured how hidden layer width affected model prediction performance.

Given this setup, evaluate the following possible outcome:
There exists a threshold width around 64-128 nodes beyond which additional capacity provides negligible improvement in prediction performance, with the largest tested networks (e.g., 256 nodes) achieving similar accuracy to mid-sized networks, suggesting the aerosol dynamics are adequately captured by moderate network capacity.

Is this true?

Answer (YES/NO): NO